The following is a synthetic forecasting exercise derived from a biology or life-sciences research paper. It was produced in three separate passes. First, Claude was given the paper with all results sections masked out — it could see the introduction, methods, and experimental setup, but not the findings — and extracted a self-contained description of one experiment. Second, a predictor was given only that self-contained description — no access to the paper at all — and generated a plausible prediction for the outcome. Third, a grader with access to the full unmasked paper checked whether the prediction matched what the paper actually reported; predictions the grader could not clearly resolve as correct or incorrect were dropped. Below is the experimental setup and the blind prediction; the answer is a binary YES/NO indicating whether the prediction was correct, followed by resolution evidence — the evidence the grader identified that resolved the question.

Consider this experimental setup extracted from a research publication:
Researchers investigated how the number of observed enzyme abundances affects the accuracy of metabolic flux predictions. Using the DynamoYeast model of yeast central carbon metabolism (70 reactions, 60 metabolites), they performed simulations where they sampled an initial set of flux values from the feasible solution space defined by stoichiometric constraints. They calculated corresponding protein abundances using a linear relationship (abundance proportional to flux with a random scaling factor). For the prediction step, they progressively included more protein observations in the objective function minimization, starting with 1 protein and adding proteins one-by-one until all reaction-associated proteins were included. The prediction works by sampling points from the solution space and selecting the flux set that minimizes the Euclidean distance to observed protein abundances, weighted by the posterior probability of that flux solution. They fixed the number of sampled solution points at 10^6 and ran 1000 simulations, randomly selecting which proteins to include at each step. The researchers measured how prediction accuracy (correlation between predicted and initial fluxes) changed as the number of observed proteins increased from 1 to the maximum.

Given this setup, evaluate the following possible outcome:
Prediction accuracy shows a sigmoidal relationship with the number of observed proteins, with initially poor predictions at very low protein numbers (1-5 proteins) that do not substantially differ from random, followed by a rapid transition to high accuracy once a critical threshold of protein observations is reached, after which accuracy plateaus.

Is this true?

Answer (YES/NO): NO